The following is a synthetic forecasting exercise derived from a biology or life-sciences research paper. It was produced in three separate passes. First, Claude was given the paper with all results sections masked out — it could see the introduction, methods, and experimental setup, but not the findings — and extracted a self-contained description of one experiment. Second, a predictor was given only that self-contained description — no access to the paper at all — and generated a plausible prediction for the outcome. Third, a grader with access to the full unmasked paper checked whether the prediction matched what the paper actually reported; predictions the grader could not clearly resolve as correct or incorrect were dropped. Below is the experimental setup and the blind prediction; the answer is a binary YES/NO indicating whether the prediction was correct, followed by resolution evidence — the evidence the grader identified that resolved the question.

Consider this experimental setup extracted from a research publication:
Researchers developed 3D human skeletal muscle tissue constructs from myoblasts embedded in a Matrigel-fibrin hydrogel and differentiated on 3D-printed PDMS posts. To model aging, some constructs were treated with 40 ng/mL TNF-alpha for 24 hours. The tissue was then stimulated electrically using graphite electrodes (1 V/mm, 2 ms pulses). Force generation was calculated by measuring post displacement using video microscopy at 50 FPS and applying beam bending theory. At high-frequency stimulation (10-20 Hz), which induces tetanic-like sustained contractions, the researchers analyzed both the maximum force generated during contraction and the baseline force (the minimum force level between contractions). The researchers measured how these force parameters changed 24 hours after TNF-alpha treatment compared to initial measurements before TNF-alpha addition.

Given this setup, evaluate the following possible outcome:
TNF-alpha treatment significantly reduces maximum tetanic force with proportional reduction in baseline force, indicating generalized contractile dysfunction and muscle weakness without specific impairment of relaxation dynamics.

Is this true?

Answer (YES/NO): YES